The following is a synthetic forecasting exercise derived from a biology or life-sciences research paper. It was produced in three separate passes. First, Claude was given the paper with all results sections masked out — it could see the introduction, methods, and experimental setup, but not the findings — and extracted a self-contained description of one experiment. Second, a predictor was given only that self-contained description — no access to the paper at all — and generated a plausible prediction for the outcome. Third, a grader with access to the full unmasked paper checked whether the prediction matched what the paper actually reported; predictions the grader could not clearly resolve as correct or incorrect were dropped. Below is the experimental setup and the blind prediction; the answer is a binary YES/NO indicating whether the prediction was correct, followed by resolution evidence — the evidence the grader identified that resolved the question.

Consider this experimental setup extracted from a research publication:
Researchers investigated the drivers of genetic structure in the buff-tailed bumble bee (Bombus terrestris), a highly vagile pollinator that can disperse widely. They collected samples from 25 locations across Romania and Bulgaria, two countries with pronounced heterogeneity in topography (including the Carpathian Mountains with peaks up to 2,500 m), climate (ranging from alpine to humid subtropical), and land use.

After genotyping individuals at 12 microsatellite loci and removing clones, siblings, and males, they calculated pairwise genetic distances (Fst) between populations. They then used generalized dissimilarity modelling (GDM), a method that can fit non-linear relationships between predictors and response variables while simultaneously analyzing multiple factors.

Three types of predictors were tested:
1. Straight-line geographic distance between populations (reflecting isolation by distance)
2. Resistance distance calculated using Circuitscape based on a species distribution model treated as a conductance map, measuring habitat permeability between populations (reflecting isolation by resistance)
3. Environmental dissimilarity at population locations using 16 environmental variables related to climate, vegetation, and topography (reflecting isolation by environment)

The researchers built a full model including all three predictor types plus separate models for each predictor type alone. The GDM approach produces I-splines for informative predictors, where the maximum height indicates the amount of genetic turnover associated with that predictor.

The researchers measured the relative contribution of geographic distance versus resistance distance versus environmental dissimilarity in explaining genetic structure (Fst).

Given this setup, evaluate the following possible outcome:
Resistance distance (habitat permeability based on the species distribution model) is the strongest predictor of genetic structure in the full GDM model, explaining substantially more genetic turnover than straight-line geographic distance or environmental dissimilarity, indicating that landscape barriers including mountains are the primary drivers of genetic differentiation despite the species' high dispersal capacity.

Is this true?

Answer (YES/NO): NO